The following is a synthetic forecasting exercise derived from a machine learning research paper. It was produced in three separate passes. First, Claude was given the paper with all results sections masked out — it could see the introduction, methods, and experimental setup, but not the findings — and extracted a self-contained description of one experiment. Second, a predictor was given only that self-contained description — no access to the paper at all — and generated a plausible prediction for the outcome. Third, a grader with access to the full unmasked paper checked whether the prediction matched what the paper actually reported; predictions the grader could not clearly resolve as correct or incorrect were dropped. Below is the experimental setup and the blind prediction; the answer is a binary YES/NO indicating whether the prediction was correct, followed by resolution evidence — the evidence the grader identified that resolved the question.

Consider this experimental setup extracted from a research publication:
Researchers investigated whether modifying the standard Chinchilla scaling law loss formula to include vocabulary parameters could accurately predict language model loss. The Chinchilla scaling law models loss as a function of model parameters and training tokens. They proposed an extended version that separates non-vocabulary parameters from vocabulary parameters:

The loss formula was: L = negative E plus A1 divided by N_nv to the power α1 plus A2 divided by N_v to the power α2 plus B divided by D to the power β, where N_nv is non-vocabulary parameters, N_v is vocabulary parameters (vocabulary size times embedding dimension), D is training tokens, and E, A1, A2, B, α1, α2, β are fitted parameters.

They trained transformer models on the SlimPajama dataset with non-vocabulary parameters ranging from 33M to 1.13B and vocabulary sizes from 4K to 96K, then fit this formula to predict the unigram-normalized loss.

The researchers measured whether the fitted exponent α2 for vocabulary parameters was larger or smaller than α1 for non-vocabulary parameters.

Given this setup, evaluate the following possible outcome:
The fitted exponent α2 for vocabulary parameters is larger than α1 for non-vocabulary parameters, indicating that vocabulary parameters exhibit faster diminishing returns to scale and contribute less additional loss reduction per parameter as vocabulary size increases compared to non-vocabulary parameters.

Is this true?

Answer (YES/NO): YES